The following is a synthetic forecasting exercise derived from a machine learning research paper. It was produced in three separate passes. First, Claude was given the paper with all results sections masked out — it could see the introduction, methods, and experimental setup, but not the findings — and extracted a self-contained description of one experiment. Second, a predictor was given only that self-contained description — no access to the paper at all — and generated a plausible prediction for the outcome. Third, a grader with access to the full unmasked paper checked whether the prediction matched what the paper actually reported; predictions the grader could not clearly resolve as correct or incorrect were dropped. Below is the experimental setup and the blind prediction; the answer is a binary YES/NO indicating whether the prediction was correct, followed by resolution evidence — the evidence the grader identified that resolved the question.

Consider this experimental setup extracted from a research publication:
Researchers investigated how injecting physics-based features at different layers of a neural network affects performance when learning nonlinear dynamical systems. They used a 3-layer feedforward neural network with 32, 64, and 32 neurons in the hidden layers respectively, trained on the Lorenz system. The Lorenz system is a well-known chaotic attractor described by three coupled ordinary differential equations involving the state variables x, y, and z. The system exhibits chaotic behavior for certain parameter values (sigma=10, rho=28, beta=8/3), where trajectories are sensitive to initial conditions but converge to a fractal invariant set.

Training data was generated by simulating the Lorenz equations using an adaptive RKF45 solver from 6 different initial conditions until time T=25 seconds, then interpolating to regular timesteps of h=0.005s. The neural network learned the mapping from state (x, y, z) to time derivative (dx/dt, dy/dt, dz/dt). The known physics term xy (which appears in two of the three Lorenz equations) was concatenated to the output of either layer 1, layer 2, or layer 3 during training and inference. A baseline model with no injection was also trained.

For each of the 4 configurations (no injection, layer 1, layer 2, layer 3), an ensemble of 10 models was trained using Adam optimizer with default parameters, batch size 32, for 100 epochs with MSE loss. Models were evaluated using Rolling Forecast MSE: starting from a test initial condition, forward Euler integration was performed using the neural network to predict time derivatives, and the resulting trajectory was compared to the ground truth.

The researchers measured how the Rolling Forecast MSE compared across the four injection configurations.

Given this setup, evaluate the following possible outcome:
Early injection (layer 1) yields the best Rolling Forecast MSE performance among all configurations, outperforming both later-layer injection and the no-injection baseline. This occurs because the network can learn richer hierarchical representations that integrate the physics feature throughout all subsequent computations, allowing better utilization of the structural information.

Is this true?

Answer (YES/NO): NO